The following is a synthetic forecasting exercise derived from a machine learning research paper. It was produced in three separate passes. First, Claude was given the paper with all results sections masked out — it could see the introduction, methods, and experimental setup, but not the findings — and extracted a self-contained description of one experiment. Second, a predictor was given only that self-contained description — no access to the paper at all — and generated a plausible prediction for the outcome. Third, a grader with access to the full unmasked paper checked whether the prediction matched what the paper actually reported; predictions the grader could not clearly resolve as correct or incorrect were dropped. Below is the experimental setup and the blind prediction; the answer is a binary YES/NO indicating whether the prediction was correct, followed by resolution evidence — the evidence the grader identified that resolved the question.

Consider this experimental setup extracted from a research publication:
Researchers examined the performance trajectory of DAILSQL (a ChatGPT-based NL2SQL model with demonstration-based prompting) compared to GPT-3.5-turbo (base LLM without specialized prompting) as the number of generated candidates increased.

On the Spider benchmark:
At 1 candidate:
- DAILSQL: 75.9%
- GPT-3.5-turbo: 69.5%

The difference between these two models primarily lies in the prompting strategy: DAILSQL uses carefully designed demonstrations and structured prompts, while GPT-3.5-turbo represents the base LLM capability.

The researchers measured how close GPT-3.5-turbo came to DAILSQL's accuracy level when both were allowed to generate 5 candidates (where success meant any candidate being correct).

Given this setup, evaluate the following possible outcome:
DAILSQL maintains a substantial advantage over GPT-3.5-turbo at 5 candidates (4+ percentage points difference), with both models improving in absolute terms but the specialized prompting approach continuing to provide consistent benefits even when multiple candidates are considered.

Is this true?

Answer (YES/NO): NO